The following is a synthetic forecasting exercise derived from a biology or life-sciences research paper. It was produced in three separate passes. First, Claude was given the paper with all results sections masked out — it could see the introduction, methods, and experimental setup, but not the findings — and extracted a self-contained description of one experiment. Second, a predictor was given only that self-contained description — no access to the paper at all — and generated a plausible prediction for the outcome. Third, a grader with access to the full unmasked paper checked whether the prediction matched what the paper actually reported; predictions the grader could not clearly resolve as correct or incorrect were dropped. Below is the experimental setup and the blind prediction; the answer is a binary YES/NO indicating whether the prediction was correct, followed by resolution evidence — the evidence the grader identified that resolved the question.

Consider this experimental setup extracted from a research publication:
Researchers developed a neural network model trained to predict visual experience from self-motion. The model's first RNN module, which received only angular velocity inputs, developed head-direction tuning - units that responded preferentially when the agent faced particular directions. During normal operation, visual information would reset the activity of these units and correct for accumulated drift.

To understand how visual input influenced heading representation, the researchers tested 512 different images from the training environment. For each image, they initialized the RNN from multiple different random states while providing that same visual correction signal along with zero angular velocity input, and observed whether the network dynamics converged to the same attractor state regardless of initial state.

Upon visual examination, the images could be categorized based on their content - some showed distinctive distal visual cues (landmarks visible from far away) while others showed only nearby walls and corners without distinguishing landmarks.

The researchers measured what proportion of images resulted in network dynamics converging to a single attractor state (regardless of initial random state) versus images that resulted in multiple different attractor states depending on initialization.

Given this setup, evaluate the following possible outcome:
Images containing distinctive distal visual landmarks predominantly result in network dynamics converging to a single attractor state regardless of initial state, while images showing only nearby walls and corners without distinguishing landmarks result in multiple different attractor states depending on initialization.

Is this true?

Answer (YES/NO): YES